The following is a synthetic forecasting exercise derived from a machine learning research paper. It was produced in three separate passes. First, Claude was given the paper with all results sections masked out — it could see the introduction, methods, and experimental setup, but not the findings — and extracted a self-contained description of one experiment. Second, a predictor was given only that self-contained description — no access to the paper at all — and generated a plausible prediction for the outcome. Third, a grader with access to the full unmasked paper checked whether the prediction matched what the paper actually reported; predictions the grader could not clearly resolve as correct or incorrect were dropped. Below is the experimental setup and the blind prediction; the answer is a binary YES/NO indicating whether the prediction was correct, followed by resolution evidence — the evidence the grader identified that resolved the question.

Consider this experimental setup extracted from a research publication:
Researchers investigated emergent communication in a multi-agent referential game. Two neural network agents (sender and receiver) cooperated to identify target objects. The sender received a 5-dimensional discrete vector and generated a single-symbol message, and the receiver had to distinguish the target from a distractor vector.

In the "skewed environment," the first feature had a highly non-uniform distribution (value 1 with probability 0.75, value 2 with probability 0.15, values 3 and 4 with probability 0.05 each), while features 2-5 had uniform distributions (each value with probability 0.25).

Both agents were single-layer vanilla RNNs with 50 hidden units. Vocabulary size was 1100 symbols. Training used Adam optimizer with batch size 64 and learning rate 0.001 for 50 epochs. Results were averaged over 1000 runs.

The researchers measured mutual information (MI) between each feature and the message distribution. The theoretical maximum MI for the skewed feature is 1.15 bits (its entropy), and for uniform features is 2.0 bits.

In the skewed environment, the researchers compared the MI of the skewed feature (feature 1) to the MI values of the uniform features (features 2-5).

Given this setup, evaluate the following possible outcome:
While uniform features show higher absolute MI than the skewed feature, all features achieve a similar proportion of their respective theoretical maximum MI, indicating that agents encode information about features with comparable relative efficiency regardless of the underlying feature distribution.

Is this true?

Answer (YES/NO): NO